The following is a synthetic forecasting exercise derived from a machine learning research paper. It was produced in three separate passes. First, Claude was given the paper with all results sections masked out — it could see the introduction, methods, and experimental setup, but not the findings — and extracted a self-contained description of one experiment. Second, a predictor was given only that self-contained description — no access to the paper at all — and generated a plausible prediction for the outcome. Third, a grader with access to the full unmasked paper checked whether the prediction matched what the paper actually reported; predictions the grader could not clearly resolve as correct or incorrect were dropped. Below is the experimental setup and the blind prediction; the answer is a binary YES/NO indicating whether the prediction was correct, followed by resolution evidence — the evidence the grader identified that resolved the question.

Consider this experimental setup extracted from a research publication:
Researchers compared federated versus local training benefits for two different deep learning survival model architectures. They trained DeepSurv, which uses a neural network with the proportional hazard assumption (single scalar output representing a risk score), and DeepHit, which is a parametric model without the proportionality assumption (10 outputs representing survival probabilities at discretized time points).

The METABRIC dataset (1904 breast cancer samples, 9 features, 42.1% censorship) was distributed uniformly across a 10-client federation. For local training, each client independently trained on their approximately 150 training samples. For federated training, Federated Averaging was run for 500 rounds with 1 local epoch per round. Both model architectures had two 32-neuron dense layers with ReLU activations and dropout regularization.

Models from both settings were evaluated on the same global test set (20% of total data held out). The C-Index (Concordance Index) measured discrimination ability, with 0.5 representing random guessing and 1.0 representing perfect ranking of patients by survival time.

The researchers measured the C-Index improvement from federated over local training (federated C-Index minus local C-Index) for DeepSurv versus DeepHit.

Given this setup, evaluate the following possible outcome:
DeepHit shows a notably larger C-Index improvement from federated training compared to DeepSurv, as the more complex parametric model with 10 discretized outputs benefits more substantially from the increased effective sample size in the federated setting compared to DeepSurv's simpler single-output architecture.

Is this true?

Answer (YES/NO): NO